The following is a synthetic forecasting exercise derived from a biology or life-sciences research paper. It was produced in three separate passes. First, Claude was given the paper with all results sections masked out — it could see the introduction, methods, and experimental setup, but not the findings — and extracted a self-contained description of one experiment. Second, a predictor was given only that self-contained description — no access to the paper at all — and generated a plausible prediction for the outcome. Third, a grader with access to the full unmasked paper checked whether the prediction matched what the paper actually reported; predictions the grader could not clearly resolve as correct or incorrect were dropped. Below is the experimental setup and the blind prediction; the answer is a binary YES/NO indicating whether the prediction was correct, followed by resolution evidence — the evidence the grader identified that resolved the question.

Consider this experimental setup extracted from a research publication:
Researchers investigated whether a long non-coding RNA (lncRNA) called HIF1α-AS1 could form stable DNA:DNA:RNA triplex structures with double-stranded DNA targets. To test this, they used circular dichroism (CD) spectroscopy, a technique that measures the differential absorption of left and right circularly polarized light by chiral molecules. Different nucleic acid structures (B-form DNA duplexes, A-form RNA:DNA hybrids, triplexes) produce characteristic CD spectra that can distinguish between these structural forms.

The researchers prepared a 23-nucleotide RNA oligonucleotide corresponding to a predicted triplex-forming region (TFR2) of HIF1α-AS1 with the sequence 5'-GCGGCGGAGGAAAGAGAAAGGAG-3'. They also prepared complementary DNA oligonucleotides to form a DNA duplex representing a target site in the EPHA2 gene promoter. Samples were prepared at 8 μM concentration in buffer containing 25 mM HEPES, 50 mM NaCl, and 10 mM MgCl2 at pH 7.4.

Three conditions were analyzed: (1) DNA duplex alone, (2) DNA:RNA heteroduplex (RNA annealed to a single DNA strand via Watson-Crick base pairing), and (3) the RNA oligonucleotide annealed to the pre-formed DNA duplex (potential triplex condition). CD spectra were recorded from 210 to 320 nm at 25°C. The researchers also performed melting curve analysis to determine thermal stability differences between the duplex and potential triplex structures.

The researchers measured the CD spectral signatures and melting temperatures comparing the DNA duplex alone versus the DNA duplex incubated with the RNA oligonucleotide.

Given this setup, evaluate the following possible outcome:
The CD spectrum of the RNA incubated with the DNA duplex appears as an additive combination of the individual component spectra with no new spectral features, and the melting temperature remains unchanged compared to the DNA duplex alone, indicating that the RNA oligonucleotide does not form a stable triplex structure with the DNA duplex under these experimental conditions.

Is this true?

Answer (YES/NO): NO